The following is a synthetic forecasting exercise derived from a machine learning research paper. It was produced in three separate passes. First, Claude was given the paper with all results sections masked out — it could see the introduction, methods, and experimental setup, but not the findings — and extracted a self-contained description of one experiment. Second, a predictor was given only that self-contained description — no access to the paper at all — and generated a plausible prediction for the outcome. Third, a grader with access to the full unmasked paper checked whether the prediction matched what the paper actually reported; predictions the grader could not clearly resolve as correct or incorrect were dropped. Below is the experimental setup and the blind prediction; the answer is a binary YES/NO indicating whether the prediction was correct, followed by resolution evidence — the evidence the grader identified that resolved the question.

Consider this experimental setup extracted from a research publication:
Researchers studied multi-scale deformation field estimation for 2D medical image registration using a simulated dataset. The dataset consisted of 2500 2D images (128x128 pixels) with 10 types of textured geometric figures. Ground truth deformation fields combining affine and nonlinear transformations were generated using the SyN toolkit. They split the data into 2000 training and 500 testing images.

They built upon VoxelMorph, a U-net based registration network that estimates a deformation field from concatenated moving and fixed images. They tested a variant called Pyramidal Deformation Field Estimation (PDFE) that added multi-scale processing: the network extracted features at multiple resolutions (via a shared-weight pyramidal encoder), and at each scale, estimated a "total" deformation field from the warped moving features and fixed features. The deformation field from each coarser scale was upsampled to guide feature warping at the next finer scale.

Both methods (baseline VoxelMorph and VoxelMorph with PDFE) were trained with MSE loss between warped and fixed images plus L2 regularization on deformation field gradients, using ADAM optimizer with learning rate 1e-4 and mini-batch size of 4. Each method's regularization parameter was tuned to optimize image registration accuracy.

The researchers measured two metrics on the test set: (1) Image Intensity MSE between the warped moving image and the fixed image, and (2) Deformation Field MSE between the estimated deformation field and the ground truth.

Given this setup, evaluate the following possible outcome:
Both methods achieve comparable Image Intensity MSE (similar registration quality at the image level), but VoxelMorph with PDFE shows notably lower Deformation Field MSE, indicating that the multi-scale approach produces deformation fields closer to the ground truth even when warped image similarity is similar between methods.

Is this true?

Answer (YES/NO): NO